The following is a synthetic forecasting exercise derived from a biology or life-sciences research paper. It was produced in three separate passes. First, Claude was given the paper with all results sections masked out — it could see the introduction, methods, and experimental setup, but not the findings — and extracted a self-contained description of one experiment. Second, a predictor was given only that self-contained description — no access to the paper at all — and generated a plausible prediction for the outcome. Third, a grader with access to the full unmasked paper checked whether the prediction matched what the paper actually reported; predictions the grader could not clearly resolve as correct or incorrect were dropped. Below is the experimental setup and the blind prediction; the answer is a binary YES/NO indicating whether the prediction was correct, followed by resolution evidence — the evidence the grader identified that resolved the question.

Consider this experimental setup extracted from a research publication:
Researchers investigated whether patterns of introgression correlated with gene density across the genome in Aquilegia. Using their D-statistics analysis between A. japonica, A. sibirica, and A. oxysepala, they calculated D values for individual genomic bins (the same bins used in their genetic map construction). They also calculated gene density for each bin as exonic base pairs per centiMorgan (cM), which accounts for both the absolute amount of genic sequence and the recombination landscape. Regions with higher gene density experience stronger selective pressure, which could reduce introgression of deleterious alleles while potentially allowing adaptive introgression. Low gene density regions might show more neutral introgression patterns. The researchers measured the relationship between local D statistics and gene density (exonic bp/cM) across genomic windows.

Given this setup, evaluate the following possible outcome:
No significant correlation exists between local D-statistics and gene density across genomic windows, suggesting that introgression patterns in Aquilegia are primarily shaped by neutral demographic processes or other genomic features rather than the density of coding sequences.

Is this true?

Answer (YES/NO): NO